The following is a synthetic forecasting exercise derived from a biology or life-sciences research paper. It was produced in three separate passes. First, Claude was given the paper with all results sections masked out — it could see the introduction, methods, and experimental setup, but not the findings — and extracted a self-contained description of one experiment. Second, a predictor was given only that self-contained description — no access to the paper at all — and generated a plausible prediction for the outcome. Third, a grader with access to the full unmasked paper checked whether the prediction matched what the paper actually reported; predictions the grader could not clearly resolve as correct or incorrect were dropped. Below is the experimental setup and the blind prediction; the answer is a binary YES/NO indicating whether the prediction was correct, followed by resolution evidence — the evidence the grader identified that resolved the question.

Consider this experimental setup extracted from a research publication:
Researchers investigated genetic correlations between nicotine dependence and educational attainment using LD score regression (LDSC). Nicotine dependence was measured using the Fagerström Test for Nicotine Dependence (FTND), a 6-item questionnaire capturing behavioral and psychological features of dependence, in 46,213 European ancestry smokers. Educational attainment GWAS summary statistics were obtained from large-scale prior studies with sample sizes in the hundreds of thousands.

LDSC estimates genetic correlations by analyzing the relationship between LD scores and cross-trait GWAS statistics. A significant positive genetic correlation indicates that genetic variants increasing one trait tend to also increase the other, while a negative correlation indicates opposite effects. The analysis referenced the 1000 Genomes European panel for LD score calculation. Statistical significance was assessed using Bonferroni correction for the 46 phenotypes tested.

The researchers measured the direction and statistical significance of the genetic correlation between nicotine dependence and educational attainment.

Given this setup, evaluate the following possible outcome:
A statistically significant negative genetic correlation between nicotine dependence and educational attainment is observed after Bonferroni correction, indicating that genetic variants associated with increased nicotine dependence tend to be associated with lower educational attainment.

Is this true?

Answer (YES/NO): YES